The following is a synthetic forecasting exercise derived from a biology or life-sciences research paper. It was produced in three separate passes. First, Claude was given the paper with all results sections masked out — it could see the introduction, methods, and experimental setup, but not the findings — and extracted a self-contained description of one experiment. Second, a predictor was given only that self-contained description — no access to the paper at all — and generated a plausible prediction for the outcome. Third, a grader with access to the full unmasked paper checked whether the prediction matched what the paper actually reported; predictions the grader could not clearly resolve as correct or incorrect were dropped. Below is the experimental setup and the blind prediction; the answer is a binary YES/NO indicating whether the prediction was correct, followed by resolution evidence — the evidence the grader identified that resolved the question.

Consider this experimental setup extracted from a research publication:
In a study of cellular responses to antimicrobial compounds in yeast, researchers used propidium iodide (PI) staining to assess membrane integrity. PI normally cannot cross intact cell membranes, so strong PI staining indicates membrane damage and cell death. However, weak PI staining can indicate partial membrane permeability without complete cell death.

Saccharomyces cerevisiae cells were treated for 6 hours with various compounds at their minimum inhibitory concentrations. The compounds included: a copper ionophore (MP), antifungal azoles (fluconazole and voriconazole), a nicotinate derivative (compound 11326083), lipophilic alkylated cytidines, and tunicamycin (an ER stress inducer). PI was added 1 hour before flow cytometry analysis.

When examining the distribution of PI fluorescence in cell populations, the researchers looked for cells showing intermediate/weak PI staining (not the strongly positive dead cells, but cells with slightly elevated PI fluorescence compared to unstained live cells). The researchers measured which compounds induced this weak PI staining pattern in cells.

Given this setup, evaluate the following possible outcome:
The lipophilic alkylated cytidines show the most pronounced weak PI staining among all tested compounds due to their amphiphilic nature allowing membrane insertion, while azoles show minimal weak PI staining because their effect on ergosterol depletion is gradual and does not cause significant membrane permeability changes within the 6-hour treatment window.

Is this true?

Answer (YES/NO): NO